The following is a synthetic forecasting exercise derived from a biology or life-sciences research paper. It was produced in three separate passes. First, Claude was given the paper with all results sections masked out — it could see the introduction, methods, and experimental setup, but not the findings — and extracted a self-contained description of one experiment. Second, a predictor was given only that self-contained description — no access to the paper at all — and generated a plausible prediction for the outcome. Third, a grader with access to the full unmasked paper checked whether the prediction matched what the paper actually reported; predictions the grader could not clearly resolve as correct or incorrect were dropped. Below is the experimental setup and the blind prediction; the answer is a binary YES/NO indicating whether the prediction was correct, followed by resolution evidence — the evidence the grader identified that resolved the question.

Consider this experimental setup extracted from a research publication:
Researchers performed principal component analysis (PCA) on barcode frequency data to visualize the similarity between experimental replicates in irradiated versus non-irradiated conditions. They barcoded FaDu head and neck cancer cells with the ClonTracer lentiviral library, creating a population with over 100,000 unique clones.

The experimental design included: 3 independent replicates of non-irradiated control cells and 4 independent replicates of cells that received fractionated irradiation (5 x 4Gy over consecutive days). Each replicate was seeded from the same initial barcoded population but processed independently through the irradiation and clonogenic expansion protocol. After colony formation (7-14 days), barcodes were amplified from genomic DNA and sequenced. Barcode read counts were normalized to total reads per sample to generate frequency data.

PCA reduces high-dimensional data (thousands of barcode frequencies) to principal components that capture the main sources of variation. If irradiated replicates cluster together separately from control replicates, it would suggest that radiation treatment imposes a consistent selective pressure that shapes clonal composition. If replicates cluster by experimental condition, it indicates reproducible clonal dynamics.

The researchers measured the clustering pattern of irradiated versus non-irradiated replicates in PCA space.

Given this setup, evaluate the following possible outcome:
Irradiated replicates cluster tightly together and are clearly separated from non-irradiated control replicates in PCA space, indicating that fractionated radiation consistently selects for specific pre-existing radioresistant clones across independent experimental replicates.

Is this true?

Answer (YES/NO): NO